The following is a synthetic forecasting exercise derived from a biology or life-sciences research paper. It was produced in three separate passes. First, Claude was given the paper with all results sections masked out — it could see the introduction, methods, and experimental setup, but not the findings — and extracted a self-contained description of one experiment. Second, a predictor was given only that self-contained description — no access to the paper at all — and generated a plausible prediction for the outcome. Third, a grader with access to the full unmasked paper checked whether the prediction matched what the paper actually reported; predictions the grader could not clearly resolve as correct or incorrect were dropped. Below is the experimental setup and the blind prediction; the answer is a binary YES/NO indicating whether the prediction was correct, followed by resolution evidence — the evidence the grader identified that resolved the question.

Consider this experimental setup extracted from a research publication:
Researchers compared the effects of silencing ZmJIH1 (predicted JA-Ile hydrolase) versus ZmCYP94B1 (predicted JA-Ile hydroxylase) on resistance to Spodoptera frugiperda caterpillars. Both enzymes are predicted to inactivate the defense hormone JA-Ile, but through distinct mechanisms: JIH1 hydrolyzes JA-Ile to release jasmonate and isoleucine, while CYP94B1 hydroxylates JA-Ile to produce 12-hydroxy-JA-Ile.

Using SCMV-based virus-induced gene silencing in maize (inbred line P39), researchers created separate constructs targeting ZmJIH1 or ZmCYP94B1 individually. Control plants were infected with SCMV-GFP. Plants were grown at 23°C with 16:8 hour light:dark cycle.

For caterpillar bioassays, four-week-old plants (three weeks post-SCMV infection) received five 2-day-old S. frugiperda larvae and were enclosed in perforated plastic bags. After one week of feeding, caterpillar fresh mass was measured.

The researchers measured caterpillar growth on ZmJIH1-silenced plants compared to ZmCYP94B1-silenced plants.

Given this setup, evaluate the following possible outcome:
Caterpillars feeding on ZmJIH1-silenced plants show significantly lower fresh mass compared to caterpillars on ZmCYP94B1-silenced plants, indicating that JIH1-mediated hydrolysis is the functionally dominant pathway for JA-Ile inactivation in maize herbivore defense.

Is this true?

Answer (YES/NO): NO